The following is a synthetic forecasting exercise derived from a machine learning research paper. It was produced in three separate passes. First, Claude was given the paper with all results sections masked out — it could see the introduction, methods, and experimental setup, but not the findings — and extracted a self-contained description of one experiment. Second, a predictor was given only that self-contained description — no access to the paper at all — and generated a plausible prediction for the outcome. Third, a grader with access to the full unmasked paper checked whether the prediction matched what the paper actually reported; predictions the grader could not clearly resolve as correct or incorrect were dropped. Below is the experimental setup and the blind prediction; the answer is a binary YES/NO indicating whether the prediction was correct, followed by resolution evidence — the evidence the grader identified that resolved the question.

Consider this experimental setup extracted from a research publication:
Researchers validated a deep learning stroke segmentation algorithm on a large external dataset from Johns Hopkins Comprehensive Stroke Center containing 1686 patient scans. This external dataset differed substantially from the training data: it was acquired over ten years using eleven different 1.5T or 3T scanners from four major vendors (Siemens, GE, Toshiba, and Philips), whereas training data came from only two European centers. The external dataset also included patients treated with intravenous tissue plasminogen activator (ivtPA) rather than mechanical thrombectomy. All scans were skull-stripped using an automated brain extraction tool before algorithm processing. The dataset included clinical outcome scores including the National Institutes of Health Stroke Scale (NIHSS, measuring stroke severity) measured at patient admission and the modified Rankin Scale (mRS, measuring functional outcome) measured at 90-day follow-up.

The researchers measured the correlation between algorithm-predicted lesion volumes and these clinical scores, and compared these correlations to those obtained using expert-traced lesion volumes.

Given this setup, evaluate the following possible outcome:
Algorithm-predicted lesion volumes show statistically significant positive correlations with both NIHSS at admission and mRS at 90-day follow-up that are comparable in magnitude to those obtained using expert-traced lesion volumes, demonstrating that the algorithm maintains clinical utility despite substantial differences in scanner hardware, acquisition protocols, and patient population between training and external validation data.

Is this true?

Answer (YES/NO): YES